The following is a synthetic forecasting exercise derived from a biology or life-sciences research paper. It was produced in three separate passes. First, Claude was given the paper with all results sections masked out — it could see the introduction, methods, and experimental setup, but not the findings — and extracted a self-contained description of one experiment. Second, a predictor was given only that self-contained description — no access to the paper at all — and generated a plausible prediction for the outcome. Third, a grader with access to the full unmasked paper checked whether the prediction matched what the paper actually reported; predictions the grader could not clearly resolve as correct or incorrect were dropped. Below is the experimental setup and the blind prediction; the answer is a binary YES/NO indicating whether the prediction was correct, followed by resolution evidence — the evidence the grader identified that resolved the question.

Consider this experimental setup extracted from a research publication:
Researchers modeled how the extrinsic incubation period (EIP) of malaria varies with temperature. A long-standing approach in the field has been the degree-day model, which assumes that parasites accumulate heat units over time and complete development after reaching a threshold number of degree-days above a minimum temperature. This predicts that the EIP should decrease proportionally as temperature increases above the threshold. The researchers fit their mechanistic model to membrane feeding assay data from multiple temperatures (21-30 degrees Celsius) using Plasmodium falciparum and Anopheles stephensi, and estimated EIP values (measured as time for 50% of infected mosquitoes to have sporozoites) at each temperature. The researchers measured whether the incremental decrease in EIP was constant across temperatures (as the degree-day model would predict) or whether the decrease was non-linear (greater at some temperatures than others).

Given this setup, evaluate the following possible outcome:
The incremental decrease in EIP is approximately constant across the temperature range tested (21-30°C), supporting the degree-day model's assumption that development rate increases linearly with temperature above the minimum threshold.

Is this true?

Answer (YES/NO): NO